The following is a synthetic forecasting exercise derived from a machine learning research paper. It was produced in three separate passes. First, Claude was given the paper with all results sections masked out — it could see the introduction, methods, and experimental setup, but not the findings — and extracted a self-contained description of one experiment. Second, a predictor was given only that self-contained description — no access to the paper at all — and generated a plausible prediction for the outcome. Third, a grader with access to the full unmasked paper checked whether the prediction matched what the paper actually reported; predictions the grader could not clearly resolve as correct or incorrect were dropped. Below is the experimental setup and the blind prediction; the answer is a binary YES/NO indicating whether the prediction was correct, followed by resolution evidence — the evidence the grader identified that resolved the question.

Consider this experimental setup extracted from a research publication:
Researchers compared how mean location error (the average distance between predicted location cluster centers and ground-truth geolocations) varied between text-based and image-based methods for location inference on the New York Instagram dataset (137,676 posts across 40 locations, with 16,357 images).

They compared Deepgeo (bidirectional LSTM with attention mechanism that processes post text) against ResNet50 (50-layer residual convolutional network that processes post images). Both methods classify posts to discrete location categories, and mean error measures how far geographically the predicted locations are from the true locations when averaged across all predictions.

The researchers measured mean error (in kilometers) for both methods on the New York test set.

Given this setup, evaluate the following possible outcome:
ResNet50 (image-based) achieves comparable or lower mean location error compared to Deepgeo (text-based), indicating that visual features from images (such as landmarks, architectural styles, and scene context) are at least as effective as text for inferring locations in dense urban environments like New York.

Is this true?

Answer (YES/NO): NO